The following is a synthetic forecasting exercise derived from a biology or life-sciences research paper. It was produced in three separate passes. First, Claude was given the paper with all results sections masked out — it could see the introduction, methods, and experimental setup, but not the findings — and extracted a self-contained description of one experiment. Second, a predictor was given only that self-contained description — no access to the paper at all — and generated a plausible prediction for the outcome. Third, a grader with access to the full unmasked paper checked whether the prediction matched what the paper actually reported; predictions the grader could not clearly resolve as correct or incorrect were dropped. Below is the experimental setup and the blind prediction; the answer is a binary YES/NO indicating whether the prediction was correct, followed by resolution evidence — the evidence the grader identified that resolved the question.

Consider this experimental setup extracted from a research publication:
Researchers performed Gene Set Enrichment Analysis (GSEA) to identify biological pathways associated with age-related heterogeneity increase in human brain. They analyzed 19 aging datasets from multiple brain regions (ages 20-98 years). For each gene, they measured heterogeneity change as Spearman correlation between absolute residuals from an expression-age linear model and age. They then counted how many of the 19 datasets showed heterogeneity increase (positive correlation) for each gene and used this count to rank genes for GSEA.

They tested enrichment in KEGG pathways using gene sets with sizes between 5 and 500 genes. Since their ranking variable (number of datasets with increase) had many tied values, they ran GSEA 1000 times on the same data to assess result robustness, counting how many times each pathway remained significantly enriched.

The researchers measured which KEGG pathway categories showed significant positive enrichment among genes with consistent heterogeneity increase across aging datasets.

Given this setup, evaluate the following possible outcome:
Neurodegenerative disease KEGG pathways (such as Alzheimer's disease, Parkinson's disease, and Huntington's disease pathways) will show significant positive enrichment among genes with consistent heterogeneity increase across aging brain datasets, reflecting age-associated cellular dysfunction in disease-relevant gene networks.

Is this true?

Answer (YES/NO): NO